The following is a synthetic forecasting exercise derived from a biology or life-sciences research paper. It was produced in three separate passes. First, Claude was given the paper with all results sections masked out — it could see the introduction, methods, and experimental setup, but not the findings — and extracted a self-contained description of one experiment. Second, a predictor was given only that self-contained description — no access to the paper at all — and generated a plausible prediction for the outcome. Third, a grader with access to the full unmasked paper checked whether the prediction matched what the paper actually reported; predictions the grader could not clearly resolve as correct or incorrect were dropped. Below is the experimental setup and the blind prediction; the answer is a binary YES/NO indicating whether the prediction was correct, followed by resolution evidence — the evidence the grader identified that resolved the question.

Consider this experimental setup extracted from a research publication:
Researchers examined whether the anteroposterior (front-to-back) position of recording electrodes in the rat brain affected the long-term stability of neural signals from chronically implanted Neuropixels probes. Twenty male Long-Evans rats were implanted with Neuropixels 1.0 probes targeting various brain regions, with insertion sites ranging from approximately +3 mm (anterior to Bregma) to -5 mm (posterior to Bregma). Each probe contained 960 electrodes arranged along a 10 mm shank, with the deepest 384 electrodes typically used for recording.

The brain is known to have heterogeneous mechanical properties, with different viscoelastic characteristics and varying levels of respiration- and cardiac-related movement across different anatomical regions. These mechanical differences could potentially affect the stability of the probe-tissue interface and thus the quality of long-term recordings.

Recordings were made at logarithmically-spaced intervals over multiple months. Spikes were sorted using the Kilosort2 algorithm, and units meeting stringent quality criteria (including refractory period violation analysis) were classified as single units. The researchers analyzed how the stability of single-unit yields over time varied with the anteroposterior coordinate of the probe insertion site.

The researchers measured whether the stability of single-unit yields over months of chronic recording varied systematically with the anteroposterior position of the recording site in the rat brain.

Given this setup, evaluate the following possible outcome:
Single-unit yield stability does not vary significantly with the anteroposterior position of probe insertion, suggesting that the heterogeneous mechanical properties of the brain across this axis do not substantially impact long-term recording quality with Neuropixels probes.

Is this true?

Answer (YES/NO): NO